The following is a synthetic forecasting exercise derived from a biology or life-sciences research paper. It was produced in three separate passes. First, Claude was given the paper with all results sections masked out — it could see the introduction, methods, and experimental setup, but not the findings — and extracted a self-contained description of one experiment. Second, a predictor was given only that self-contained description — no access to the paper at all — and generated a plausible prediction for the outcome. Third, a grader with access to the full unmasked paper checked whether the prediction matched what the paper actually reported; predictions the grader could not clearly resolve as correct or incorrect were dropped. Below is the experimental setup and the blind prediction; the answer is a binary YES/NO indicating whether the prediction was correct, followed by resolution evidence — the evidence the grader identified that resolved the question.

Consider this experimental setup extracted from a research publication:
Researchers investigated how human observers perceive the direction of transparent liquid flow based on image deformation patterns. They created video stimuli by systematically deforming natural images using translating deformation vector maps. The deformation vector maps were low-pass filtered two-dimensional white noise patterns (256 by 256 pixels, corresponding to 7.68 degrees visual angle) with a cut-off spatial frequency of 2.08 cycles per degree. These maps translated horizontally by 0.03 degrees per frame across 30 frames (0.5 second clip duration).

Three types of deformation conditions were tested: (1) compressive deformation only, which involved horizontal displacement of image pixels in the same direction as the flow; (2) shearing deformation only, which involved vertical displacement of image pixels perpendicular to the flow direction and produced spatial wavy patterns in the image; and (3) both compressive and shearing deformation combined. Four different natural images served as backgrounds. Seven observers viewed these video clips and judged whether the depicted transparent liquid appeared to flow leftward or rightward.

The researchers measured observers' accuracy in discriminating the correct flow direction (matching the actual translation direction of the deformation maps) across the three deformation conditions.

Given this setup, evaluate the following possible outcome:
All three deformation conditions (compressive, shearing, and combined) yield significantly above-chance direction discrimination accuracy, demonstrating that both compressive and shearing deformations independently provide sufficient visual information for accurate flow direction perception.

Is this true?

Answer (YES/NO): NO